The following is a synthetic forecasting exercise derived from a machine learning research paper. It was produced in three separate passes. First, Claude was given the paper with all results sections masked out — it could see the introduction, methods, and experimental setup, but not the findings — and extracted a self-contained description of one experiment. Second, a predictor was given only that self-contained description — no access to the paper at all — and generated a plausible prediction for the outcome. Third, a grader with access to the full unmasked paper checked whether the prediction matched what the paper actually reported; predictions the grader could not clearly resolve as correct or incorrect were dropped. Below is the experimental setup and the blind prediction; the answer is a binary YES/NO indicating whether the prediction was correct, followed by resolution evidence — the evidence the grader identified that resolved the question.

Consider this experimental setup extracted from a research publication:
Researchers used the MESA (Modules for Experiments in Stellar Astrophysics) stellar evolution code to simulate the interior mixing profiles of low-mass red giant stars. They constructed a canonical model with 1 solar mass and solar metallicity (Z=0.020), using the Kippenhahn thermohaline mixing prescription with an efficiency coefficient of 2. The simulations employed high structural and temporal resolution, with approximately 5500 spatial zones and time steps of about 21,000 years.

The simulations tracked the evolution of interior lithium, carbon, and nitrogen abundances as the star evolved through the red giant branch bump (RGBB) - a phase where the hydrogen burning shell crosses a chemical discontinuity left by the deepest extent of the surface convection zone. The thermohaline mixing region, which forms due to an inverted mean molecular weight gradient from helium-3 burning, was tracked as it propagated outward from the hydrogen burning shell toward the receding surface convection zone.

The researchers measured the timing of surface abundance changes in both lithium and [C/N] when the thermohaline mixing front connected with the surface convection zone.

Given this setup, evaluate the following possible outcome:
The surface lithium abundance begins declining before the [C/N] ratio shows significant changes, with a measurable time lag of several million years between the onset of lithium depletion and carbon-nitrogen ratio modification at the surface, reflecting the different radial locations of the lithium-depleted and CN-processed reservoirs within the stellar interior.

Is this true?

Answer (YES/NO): NO